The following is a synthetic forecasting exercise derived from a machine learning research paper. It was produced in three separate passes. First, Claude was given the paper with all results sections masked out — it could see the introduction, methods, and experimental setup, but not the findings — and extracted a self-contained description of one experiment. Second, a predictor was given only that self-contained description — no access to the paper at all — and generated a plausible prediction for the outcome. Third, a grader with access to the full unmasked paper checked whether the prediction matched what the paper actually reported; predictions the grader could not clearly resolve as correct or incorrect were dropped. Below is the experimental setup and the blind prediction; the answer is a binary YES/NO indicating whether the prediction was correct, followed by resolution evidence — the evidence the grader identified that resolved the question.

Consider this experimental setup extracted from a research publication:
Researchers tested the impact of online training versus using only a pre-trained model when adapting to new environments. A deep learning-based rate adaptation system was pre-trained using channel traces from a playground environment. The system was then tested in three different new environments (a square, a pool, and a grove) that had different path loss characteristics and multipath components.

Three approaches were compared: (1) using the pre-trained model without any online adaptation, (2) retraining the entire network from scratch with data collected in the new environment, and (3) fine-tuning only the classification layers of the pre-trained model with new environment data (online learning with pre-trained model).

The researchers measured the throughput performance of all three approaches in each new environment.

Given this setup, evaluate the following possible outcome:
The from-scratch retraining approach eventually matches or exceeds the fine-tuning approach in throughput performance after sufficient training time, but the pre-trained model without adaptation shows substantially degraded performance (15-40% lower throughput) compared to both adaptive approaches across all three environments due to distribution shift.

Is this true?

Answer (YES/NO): NO